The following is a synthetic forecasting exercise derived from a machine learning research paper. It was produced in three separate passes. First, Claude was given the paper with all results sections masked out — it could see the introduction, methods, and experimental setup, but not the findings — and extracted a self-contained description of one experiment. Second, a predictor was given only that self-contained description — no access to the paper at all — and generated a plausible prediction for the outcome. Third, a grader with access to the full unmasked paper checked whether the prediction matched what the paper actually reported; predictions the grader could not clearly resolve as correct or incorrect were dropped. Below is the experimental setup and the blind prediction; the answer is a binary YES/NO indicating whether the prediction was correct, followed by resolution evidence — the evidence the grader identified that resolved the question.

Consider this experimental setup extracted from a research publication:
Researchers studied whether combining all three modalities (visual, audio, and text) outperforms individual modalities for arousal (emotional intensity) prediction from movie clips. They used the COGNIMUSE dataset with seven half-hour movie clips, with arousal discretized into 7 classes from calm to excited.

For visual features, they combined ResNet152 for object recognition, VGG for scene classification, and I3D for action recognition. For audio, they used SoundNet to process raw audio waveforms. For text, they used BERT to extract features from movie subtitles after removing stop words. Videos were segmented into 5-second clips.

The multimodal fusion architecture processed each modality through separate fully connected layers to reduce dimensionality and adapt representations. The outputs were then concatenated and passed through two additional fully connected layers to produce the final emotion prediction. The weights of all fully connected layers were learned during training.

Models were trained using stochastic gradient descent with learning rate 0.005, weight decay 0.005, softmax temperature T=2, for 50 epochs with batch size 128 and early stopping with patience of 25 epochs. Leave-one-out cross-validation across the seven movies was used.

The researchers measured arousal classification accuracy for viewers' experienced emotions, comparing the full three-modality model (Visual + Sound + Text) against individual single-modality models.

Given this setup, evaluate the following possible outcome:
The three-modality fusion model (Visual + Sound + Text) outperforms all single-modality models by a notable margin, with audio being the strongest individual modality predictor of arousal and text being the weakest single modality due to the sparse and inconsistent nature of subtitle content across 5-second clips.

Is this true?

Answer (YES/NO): NO